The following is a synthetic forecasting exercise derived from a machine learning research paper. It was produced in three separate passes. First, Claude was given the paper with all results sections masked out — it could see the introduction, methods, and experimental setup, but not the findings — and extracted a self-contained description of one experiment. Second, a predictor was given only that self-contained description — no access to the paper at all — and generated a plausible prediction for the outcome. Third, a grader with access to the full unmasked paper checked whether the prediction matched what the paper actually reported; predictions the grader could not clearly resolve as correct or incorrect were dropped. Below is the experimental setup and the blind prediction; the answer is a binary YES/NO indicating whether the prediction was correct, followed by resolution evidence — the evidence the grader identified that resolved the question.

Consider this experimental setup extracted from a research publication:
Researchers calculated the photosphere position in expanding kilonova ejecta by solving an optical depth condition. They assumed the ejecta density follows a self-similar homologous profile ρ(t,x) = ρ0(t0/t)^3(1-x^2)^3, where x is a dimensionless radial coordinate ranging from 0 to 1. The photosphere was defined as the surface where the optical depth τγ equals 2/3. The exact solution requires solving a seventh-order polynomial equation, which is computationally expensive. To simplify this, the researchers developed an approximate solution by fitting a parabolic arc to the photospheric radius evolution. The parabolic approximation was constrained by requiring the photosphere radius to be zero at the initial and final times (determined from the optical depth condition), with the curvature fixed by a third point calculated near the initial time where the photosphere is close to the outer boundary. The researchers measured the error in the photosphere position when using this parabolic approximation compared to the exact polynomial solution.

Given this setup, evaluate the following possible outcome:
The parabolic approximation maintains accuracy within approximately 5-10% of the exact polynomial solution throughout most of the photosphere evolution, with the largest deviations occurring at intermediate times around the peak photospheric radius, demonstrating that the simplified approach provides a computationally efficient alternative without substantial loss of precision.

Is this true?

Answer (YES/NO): YES